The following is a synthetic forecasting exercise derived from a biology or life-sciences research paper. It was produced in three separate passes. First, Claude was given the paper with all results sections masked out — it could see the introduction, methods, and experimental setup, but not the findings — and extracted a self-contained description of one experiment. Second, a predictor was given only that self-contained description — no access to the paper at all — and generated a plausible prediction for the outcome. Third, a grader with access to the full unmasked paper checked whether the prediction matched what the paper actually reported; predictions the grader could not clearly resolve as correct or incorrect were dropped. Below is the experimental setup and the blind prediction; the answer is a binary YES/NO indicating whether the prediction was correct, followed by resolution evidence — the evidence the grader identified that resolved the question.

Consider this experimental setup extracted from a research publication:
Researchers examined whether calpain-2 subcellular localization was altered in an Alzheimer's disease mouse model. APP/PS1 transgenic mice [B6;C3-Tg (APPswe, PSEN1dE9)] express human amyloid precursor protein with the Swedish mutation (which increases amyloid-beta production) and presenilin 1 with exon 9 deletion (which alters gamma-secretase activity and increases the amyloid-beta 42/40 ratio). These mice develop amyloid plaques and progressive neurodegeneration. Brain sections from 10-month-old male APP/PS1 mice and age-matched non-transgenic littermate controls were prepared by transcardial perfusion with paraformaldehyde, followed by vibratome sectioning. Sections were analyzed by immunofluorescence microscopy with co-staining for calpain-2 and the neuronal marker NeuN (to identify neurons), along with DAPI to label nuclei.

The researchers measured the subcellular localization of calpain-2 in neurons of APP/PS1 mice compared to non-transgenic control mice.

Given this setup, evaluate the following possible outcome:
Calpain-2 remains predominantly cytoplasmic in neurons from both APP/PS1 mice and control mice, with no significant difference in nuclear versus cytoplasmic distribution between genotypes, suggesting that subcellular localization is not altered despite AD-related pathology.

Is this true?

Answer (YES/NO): NO